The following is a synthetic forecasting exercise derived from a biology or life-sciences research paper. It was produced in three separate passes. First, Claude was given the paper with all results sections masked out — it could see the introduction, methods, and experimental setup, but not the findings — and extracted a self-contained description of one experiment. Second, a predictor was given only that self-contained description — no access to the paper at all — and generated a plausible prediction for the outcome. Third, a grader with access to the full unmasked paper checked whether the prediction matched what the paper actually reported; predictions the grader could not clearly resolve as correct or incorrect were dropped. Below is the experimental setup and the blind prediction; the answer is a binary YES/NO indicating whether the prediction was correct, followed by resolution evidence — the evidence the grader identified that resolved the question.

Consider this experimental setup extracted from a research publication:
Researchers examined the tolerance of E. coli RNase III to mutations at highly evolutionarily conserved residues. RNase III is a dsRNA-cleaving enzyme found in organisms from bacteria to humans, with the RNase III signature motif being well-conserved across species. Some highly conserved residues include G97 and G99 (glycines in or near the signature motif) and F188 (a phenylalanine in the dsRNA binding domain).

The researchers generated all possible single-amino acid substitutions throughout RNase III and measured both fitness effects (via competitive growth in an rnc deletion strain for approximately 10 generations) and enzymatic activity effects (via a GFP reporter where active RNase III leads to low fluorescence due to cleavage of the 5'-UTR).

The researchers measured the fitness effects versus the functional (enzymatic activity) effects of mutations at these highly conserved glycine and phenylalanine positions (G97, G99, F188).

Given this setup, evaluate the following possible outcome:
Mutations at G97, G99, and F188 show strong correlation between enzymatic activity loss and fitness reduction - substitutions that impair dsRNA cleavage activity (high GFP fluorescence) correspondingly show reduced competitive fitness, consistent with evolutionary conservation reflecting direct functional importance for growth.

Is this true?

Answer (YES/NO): NO